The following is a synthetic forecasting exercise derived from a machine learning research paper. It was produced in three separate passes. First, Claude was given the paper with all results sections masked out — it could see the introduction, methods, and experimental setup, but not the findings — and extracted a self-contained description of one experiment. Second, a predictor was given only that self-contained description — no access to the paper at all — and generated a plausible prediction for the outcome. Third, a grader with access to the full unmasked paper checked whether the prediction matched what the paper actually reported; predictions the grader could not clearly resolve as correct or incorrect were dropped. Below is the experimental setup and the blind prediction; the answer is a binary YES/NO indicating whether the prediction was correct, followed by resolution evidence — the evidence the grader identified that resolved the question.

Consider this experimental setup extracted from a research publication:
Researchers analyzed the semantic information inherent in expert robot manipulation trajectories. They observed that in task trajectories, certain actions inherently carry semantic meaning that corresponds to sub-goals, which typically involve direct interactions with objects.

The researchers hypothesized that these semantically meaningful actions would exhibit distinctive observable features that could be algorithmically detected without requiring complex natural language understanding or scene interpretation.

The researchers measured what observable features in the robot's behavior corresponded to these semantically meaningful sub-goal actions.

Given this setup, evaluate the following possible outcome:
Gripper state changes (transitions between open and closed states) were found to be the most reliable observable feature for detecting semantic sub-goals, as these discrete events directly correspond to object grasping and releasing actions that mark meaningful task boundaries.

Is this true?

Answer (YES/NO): NO